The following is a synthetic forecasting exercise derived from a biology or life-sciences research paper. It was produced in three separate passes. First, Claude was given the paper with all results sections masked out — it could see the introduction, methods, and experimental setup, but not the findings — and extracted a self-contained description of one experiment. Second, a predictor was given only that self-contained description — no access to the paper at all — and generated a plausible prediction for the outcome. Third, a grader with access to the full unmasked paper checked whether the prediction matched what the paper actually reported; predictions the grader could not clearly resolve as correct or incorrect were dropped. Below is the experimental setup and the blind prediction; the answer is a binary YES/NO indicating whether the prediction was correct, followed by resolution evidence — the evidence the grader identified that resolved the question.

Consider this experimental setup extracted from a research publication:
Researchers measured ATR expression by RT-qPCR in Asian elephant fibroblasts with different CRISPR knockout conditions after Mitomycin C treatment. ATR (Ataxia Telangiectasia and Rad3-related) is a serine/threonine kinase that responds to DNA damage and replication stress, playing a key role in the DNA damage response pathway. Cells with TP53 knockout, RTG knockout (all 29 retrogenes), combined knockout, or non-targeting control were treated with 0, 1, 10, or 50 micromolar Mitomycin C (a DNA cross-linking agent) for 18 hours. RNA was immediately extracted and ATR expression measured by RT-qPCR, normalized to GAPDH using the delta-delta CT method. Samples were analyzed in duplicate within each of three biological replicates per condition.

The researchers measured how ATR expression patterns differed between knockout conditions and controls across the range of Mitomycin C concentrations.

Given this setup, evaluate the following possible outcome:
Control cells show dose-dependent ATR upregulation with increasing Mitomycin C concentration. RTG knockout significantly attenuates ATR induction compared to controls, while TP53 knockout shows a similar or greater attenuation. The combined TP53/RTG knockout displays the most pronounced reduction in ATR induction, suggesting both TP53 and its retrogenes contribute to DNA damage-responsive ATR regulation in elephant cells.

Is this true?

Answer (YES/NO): NO